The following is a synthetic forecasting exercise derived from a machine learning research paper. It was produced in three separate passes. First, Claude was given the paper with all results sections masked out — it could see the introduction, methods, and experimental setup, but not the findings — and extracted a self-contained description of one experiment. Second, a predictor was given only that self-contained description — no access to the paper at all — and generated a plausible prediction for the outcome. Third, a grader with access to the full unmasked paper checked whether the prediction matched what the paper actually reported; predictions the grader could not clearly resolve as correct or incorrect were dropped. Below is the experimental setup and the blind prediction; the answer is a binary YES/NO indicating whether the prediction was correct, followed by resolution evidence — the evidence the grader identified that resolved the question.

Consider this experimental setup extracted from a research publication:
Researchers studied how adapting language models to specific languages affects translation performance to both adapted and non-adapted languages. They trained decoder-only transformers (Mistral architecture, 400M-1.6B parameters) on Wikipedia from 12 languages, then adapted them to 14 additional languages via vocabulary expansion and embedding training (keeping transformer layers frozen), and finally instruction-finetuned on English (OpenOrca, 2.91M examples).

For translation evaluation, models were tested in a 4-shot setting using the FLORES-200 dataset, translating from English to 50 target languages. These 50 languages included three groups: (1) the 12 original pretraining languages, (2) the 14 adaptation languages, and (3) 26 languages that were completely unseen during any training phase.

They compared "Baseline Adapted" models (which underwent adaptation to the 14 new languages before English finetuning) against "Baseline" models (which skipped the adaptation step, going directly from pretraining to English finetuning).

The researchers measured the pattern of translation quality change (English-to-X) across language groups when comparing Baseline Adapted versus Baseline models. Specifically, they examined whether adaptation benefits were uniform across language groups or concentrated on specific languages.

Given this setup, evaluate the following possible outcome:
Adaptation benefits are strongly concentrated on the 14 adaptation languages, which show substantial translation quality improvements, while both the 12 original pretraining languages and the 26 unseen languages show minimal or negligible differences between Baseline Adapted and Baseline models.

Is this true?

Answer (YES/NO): NO